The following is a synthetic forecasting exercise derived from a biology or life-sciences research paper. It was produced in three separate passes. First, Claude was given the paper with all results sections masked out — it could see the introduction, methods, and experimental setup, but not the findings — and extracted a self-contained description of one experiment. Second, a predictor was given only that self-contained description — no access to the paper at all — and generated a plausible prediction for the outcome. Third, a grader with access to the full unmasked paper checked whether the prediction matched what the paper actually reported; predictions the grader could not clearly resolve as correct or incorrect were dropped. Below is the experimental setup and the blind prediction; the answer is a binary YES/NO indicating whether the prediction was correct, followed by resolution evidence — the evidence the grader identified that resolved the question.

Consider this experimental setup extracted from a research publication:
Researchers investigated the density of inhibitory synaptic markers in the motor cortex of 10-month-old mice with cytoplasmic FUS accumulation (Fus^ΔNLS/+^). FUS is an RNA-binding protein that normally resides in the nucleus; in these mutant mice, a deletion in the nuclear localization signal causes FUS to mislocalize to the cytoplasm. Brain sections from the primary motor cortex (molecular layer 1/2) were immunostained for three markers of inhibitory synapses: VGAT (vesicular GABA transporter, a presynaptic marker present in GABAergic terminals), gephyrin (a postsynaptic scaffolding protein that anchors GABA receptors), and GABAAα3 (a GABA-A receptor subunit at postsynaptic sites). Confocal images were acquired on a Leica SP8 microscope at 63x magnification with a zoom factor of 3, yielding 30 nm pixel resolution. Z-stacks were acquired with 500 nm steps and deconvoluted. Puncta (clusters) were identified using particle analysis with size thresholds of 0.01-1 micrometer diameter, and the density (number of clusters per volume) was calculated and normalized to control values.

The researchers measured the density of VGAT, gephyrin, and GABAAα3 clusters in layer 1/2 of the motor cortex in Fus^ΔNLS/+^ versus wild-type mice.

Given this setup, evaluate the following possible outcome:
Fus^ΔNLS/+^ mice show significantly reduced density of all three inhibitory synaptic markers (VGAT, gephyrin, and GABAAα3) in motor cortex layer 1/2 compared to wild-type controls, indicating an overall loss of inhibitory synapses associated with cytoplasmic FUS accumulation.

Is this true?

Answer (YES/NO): YES